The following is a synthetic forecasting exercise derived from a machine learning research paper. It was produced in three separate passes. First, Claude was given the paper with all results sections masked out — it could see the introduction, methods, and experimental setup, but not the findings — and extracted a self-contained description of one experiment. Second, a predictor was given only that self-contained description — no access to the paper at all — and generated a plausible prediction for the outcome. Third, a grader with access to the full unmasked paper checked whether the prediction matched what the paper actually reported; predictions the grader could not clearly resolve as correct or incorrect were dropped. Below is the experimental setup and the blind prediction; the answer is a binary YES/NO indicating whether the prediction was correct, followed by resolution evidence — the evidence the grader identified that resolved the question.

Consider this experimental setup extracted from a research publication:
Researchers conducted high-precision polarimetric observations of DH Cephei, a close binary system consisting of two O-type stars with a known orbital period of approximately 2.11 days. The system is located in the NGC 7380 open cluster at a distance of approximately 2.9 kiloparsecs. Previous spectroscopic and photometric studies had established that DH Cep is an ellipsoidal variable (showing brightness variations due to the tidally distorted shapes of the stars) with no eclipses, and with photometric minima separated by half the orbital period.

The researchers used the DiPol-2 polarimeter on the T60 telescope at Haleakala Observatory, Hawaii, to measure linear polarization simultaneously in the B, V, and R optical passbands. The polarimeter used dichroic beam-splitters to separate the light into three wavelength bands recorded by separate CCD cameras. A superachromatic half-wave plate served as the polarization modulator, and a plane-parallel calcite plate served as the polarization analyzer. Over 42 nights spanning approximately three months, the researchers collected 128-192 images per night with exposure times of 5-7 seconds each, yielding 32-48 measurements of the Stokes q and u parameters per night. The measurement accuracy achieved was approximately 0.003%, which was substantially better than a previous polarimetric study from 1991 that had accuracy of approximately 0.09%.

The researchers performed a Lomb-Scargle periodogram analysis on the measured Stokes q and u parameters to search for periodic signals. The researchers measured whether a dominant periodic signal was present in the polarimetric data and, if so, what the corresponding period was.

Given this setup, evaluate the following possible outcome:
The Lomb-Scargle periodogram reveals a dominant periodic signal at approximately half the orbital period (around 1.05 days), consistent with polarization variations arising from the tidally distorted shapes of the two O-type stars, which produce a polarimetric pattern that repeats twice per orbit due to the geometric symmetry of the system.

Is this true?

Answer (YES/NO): NO